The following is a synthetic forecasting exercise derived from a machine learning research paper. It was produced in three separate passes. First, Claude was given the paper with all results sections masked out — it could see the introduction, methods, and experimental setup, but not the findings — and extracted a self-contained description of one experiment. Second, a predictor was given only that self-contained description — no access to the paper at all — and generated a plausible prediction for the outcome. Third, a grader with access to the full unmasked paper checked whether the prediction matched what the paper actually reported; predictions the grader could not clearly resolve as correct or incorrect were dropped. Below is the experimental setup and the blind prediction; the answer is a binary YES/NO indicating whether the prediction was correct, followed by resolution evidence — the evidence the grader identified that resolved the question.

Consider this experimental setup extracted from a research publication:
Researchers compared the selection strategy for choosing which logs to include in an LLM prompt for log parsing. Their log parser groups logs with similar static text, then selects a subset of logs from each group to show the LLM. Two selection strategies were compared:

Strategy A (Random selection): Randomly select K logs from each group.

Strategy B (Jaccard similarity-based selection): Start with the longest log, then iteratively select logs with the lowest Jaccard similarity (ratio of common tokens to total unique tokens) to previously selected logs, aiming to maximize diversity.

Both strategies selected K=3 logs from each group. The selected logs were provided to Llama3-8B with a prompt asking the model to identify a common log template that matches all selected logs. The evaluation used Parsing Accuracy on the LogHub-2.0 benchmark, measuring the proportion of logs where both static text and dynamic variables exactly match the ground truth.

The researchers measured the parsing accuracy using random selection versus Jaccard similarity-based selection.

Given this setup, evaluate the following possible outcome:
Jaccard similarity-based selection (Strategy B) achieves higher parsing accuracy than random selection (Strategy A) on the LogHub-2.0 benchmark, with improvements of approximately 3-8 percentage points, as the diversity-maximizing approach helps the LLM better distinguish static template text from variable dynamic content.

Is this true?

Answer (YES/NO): YES